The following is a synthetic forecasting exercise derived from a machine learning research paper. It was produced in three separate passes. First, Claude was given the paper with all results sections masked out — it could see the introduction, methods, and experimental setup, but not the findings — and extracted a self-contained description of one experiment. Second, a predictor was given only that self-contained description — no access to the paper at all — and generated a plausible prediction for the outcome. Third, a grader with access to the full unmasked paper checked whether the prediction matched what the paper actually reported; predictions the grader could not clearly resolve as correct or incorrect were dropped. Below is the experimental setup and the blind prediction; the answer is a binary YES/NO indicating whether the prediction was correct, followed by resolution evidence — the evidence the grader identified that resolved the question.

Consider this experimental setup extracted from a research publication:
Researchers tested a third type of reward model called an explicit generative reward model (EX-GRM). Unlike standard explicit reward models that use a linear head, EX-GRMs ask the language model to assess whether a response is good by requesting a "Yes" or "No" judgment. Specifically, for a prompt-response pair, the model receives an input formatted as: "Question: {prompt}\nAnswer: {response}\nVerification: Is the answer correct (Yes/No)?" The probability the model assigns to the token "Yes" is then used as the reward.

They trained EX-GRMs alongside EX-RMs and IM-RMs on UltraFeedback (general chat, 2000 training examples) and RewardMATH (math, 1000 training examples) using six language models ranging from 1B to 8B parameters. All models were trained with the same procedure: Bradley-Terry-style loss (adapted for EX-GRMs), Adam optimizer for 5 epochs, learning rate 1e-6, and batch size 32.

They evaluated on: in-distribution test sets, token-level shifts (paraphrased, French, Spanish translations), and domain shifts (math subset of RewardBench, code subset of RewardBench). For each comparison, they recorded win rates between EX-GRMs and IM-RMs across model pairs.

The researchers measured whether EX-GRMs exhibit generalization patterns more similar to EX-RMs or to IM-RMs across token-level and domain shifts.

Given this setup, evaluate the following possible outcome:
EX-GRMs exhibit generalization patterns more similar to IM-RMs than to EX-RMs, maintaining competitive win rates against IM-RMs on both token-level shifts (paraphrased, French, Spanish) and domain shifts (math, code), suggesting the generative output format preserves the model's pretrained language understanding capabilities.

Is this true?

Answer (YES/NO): NO